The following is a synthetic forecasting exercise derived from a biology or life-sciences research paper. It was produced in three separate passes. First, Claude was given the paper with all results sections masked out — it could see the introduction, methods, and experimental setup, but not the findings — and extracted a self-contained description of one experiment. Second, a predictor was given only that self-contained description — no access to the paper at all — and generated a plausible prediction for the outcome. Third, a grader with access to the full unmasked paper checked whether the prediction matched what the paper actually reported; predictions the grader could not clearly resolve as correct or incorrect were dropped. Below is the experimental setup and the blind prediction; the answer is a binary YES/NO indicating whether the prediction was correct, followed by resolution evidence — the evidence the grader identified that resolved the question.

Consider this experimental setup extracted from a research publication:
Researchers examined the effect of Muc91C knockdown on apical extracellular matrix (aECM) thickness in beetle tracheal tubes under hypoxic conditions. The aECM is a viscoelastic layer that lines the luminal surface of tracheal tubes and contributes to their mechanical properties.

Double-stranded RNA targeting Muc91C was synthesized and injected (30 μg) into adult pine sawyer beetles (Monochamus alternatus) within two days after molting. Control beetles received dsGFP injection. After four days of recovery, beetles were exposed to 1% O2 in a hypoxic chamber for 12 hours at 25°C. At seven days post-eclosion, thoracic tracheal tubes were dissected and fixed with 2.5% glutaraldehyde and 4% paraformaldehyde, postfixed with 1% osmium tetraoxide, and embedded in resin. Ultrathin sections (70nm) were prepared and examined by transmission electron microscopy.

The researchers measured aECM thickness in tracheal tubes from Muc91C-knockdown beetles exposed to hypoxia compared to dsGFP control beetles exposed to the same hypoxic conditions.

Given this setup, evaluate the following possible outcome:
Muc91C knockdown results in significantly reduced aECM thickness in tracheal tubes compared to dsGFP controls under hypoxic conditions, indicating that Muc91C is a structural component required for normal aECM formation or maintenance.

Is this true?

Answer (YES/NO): YES